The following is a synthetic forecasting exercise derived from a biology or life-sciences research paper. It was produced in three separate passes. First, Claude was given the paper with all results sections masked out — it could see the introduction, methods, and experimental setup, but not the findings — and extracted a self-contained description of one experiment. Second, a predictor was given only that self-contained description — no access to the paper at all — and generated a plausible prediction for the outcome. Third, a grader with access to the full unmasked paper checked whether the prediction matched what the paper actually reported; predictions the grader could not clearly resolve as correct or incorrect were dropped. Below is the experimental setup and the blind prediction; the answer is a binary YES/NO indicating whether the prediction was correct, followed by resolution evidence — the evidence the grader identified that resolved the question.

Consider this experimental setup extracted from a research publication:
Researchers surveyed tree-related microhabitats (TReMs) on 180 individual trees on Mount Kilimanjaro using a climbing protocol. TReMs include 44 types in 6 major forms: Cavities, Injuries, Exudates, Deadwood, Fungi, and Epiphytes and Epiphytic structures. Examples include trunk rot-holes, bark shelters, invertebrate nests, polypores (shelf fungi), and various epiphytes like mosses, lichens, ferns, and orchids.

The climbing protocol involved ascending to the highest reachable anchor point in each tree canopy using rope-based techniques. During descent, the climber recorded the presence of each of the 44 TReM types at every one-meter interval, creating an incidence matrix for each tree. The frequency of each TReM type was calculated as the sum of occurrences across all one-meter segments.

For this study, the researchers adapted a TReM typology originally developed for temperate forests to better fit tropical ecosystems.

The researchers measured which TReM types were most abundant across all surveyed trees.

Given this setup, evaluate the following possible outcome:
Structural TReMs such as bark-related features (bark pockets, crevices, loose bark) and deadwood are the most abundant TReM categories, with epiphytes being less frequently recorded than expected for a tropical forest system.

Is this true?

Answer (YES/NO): NO